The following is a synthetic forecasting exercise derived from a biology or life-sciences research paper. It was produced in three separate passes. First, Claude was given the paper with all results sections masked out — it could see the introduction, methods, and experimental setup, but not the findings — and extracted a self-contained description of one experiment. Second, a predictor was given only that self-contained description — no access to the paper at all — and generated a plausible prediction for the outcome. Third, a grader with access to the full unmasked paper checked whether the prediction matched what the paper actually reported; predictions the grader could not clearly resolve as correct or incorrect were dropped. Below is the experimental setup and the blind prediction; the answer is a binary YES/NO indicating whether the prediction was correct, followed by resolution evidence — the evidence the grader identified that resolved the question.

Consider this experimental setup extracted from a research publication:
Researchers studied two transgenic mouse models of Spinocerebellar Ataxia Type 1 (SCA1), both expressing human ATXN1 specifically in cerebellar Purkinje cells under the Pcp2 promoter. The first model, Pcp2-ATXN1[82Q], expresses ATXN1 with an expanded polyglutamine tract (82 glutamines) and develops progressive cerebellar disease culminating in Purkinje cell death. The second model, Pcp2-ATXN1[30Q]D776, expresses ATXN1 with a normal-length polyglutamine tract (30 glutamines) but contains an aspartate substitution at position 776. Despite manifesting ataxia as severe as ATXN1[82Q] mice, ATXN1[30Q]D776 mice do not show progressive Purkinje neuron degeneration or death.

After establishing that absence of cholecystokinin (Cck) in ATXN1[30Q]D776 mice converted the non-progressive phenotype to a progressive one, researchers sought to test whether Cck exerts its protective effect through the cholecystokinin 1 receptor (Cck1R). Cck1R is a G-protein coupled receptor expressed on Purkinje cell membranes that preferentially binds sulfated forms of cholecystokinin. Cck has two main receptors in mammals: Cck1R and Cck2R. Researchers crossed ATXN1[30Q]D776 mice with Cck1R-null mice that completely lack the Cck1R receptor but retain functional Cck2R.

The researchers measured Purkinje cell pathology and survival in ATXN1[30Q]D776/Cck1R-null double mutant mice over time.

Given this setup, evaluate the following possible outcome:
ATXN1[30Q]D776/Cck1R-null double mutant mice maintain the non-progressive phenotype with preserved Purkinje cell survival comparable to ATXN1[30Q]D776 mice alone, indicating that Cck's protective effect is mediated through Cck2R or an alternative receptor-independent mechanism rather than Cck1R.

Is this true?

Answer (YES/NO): NO